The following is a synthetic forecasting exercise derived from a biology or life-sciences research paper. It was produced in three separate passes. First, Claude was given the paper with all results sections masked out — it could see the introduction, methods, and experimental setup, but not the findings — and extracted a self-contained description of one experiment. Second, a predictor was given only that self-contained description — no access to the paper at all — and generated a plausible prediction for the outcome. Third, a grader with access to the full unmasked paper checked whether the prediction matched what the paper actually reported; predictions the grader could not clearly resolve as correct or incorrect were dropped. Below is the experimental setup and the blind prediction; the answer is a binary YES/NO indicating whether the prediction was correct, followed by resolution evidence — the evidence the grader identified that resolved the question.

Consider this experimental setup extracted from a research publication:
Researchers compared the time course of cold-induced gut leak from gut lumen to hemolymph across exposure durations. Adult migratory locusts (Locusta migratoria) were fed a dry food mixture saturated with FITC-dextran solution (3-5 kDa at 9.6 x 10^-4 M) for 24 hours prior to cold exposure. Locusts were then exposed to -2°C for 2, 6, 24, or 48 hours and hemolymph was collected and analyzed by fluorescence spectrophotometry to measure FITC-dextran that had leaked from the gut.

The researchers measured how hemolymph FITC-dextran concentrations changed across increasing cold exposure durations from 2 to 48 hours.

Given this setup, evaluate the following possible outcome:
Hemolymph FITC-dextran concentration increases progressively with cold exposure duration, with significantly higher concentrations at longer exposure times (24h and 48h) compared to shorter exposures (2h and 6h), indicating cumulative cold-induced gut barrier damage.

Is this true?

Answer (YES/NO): YES